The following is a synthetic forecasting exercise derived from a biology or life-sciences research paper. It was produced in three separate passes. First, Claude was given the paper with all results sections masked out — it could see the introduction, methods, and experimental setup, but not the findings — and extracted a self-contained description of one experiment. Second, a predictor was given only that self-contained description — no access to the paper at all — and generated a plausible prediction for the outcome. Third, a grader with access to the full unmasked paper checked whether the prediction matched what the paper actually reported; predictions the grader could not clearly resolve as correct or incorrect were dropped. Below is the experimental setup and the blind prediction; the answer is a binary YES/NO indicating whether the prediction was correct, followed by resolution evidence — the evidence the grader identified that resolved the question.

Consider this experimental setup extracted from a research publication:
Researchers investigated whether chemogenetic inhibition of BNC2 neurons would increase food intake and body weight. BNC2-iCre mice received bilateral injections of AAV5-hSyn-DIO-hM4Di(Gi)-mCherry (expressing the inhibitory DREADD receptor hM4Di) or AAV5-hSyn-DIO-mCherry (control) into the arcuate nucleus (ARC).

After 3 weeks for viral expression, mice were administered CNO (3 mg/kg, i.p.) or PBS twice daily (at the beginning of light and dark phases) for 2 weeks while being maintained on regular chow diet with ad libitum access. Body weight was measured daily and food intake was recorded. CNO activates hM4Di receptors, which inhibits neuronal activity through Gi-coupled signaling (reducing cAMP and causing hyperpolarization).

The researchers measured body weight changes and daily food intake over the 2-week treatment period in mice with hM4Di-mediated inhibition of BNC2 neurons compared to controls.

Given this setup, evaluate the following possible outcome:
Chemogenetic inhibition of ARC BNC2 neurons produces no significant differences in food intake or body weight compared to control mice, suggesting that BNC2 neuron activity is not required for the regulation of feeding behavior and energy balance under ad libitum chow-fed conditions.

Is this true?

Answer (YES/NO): NO